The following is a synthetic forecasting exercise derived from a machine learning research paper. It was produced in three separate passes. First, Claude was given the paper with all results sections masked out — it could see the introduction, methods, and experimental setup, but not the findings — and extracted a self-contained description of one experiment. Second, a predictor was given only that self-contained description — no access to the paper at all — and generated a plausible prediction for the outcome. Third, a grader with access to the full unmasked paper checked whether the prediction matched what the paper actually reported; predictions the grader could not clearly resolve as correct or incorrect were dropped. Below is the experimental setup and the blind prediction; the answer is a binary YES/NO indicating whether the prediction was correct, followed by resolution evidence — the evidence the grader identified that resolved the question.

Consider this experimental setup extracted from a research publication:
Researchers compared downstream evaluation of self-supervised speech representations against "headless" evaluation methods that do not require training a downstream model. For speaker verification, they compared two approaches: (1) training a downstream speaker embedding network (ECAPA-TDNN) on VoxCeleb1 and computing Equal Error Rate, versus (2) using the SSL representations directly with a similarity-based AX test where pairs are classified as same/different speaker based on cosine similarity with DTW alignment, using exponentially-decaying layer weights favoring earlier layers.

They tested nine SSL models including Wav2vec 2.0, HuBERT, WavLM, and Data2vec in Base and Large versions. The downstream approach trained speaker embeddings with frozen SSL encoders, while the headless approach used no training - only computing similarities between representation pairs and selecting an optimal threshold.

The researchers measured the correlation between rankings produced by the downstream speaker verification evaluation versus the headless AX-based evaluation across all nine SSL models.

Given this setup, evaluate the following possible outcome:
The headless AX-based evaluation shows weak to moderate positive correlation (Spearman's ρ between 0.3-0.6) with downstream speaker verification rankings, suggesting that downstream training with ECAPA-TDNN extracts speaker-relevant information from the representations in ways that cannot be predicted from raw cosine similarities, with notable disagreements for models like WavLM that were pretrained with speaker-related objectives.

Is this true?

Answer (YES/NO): NO